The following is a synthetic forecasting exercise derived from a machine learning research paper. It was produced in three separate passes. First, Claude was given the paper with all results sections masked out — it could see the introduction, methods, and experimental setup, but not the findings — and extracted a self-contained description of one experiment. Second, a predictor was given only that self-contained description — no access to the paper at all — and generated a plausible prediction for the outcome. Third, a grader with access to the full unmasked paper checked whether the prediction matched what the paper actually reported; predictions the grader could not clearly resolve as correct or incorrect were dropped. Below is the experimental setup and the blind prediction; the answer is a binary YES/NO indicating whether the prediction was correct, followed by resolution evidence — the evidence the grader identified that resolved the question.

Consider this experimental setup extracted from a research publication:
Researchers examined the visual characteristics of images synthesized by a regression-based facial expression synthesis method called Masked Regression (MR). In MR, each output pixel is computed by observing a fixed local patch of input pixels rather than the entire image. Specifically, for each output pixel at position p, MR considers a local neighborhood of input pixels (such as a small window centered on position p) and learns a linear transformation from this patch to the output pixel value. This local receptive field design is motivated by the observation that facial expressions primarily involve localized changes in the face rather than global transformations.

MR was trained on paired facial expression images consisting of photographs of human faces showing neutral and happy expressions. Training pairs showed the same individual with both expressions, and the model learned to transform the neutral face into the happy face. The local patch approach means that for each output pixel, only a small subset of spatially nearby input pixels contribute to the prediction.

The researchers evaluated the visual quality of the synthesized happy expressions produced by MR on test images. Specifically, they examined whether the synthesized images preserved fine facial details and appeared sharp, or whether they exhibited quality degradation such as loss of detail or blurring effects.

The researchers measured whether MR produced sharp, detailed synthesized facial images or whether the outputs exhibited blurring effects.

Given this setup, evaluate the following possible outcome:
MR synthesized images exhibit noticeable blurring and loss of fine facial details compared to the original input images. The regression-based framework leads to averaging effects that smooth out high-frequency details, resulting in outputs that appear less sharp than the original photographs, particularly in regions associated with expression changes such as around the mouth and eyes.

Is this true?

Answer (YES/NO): YES